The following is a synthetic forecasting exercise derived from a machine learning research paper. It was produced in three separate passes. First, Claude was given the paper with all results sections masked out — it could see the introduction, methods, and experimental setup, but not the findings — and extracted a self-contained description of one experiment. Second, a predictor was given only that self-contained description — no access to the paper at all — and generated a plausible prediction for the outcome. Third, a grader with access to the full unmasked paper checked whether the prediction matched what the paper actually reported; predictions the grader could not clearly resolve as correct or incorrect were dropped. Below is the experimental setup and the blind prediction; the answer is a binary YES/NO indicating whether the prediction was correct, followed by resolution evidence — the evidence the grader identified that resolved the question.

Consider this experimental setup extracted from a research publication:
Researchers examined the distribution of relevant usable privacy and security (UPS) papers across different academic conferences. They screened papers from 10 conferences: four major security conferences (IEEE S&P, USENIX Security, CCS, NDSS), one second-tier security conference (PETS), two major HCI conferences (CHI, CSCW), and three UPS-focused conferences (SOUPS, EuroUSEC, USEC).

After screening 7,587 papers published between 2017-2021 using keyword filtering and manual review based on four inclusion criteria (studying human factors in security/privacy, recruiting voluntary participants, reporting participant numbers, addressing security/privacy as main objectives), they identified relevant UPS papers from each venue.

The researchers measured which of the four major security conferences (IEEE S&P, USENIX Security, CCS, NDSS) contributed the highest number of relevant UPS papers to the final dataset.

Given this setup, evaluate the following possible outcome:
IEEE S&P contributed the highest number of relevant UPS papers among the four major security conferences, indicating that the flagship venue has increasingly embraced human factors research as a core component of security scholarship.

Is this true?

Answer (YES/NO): NO